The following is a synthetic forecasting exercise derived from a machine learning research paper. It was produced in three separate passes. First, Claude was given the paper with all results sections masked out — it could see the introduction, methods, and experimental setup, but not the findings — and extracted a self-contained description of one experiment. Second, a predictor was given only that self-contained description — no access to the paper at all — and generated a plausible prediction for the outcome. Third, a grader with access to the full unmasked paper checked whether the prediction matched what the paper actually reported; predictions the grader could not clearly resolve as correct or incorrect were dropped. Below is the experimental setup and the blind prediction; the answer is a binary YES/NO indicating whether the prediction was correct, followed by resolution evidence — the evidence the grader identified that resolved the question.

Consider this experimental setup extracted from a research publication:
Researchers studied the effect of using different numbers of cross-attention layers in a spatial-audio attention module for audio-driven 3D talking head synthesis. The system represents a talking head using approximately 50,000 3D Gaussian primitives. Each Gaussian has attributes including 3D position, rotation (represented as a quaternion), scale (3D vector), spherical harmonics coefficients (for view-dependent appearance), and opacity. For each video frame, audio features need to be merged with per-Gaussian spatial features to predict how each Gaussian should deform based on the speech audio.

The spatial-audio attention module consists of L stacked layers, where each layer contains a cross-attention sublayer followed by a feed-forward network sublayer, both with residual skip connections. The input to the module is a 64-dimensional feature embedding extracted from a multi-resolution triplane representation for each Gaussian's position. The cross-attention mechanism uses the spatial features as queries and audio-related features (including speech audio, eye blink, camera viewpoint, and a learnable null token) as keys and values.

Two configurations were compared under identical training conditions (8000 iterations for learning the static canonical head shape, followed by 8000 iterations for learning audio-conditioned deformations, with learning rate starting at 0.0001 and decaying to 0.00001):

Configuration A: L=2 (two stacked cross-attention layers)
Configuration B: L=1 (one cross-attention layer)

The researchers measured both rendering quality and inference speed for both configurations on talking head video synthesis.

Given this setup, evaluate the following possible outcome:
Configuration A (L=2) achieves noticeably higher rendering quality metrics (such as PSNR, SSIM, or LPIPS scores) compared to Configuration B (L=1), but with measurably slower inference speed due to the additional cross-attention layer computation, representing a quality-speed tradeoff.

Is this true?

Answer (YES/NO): NO